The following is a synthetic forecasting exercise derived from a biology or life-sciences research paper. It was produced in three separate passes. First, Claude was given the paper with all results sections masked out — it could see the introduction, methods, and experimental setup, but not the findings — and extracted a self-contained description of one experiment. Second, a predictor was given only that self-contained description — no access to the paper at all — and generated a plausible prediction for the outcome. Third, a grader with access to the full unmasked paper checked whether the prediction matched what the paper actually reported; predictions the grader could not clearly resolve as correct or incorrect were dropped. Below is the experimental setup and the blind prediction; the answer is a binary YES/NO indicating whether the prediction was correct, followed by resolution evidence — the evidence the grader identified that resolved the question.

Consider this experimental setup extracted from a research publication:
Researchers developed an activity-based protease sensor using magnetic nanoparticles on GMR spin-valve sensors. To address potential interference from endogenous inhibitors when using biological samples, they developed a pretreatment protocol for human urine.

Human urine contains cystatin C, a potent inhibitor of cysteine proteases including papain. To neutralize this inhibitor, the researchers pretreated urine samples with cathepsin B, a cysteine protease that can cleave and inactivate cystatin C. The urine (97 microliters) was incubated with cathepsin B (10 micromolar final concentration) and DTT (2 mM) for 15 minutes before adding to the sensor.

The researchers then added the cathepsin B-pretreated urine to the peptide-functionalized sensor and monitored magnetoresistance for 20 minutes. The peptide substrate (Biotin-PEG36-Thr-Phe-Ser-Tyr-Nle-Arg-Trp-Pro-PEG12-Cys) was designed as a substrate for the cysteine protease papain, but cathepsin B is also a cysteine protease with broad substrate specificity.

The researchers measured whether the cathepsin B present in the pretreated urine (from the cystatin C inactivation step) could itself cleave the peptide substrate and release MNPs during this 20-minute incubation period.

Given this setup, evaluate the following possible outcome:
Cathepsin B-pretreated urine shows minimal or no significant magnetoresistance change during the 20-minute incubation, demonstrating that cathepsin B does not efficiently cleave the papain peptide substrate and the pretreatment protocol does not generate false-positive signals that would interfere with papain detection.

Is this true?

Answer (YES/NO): YES